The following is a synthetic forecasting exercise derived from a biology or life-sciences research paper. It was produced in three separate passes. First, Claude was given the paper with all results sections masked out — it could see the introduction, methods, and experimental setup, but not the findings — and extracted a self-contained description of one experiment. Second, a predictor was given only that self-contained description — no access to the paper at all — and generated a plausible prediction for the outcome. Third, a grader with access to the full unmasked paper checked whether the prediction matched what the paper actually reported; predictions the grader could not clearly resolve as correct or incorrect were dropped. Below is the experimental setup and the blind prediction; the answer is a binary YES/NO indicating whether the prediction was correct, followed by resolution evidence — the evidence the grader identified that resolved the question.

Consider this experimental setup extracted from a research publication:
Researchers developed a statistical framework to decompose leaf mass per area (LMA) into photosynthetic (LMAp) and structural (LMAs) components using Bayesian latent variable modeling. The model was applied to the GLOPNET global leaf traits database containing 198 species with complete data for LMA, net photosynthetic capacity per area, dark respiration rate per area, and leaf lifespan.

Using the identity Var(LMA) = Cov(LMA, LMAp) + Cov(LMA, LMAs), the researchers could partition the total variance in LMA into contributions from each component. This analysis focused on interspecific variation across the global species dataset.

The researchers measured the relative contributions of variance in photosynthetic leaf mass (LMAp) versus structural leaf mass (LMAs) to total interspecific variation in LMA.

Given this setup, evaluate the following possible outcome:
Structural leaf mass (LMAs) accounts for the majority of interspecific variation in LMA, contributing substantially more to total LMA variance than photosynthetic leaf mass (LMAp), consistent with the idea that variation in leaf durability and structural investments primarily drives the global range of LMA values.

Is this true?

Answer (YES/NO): YES